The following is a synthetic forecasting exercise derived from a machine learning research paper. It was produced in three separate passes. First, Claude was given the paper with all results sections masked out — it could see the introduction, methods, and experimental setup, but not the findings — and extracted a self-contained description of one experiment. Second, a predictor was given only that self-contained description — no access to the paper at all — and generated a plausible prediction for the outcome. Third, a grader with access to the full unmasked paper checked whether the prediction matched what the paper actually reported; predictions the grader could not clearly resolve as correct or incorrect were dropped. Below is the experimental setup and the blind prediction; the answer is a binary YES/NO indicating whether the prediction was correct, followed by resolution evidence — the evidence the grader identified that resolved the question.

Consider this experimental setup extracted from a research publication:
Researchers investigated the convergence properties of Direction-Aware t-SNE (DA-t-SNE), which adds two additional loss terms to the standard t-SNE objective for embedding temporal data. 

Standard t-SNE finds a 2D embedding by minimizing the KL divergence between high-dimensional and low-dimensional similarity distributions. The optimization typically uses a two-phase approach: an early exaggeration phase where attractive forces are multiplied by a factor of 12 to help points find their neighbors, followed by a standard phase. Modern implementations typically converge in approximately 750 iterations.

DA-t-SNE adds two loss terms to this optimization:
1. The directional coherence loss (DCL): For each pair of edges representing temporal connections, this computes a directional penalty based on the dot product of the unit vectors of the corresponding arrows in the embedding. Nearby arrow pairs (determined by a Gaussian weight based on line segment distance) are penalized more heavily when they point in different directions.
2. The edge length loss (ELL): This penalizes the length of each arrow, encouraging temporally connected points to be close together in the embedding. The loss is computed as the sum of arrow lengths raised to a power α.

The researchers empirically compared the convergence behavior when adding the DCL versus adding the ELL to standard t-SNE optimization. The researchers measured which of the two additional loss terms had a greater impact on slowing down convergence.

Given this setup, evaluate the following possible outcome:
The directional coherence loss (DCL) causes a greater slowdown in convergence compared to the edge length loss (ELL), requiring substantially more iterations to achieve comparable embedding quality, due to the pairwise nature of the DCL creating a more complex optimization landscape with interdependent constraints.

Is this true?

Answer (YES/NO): YES